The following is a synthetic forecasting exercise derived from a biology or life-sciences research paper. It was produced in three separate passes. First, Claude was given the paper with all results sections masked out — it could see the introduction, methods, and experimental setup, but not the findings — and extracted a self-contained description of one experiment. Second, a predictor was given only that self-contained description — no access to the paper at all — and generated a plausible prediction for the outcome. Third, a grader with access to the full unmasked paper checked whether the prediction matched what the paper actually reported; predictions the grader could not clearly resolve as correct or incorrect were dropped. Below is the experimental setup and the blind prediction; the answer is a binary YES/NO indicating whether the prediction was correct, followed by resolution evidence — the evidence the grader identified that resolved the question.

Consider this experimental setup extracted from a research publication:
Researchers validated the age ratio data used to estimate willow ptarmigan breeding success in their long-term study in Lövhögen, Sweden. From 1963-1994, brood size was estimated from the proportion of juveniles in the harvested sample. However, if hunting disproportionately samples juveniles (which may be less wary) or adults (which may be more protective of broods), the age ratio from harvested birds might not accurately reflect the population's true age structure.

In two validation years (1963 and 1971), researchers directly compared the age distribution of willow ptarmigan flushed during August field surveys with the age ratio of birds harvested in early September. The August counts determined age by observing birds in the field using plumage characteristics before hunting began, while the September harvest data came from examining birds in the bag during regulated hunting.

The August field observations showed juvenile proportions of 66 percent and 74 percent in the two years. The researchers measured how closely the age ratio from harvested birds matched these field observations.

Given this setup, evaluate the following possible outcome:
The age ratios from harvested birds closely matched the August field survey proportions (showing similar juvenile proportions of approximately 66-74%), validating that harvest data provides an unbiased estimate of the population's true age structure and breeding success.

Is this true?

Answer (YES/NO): YES